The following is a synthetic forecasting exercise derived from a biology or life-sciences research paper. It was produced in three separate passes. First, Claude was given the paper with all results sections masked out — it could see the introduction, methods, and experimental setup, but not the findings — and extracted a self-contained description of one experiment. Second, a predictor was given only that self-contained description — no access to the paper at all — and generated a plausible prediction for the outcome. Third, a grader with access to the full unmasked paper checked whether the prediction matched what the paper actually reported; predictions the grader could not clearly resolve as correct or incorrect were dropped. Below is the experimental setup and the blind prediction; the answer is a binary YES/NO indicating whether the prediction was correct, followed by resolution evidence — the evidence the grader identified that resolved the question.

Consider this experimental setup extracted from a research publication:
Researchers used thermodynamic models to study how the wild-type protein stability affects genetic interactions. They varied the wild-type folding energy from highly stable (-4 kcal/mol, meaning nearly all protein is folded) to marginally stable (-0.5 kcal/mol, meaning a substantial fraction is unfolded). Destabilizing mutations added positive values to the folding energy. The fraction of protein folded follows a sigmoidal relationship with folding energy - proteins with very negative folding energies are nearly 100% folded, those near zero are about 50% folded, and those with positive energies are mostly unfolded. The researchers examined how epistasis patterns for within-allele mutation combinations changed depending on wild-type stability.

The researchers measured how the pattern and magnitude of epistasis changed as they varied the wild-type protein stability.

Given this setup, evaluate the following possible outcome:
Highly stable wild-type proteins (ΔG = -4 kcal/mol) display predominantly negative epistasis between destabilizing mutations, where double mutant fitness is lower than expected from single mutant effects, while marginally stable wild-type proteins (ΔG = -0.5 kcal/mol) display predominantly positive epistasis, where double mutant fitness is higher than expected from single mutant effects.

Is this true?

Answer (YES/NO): NO